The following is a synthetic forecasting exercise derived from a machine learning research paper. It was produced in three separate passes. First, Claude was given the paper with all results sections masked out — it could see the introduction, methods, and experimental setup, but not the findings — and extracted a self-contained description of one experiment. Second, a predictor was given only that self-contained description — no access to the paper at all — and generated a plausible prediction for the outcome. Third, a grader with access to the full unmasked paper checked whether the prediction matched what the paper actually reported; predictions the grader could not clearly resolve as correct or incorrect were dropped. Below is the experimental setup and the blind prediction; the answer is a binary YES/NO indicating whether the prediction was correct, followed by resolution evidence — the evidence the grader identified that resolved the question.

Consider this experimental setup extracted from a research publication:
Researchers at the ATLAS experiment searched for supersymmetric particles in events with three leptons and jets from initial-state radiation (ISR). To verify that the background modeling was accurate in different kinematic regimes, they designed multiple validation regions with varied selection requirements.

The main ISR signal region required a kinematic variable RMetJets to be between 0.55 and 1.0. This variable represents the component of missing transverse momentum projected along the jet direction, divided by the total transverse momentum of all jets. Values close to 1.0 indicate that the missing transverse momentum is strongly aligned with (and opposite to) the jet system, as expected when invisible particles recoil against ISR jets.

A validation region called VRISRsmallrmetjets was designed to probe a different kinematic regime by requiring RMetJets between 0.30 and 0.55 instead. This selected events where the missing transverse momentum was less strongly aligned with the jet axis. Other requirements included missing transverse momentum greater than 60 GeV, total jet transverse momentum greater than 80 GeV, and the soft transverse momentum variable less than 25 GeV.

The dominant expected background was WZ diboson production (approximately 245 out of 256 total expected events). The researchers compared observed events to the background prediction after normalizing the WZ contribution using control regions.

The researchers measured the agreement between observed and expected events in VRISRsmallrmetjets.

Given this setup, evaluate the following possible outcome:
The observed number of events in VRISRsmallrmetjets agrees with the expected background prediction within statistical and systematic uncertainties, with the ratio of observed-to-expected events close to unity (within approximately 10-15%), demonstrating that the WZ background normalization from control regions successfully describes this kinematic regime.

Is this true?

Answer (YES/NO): YES